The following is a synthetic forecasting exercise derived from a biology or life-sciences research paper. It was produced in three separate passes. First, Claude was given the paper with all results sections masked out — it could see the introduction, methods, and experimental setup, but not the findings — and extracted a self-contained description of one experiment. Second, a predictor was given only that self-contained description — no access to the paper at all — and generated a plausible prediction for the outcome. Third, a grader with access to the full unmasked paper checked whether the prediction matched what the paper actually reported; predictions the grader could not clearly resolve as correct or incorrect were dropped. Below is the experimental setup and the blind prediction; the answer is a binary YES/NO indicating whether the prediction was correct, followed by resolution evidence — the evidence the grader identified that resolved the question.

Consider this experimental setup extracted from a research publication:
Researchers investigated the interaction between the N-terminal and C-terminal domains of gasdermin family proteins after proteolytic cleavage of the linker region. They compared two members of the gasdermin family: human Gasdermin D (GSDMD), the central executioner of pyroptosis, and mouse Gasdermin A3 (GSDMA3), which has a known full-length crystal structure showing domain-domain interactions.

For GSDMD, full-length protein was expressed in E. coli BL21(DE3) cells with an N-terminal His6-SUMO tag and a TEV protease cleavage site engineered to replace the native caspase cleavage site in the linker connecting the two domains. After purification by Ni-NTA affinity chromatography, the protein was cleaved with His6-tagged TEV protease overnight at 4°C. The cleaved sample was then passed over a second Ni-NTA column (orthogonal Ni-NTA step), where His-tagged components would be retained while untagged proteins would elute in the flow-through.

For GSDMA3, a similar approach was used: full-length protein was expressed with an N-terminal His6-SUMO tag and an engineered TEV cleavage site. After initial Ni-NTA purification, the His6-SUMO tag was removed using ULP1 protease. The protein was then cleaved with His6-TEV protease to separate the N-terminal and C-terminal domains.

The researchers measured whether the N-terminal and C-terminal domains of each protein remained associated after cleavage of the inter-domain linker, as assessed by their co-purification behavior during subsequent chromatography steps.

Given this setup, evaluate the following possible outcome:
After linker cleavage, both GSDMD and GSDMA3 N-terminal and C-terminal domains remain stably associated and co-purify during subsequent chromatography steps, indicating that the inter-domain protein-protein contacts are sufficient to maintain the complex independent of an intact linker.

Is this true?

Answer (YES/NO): NO